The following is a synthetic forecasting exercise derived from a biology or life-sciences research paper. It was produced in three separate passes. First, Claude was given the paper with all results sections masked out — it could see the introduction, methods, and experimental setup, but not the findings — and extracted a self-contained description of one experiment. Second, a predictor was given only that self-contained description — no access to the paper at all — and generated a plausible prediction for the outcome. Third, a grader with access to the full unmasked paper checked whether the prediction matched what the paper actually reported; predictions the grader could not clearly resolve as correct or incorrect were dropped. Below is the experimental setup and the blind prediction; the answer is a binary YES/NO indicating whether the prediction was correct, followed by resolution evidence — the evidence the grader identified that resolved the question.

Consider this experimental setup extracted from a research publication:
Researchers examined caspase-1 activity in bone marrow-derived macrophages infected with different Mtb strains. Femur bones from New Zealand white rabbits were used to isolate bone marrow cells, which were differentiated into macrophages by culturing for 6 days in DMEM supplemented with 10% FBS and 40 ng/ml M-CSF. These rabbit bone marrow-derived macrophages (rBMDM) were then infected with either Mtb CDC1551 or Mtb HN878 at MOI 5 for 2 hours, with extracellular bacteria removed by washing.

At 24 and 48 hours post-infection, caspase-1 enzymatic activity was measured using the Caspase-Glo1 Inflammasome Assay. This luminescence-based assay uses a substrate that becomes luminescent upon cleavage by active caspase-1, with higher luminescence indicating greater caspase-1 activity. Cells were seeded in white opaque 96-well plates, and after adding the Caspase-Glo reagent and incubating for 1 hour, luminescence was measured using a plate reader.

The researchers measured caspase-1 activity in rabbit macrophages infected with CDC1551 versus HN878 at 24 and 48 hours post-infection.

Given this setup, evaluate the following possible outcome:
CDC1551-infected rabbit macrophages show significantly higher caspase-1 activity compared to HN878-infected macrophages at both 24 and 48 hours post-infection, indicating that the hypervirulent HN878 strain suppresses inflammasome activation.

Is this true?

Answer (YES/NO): NO